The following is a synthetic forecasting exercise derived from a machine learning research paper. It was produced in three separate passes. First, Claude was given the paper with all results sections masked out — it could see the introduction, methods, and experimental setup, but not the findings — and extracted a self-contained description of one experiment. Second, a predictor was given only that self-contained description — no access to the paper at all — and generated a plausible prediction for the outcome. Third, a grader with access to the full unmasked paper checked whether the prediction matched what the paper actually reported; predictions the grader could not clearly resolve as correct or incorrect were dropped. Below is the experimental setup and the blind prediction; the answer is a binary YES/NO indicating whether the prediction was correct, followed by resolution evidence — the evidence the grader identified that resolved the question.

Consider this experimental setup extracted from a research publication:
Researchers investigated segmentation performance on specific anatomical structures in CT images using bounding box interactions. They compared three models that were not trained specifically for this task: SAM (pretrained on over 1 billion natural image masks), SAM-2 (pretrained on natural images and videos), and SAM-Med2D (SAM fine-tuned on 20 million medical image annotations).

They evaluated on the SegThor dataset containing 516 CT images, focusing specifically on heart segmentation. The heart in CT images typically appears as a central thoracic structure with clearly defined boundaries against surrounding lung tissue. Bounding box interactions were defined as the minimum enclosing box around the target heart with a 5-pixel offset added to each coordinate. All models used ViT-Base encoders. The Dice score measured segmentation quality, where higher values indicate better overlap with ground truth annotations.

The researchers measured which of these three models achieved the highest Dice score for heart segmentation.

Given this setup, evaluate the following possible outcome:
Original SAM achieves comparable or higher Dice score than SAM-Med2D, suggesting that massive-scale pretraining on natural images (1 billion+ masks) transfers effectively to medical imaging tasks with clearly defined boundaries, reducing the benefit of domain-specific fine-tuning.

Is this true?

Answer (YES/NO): NO